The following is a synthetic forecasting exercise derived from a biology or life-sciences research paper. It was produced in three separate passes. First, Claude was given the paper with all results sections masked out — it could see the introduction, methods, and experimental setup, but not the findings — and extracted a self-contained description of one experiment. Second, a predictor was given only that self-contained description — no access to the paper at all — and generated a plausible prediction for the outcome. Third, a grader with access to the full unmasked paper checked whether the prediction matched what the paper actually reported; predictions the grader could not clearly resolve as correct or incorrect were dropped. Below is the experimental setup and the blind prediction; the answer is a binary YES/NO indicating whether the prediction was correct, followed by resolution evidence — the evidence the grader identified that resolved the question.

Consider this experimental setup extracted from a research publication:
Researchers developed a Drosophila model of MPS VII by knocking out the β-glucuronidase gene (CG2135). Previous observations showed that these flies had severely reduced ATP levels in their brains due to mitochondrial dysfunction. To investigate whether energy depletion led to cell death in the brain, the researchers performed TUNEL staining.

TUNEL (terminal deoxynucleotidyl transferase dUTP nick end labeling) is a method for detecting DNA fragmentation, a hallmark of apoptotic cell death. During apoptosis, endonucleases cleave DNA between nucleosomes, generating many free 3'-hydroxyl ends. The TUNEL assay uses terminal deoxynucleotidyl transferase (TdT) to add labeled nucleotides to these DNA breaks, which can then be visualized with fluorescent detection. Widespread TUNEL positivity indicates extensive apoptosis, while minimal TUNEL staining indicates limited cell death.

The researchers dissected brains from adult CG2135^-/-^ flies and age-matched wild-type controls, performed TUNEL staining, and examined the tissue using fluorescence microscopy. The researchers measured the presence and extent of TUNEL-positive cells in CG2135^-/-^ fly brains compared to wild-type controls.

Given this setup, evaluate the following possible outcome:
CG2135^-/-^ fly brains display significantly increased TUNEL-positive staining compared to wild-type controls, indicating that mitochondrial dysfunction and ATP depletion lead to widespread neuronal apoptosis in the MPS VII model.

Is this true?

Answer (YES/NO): YES